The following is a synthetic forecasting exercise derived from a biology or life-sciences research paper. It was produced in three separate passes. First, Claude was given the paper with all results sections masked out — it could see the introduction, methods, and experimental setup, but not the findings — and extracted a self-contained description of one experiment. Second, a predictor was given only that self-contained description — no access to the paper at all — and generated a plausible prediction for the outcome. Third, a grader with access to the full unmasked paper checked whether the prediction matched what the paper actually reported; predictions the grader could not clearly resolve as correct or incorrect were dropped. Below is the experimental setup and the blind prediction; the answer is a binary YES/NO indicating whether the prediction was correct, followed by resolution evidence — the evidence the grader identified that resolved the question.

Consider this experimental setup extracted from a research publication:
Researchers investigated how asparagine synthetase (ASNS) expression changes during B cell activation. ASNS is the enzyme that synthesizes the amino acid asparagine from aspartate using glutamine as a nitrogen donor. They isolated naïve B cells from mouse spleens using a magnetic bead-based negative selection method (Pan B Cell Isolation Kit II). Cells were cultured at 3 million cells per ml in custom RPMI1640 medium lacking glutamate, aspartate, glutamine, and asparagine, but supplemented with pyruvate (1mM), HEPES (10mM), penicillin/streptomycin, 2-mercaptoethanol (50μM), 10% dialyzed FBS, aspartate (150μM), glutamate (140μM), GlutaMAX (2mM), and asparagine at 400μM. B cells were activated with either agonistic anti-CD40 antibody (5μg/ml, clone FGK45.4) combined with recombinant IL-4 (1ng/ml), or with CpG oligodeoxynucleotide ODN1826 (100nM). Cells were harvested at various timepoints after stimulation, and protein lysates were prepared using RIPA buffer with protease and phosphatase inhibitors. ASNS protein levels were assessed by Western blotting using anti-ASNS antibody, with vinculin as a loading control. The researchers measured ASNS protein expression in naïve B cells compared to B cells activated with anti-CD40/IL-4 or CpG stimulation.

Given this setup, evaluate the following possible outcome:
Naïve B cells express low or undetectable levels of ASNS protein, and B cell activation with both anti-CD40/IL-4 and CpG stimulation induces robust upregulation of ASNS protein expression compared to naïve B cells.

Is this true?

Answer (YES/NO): NO